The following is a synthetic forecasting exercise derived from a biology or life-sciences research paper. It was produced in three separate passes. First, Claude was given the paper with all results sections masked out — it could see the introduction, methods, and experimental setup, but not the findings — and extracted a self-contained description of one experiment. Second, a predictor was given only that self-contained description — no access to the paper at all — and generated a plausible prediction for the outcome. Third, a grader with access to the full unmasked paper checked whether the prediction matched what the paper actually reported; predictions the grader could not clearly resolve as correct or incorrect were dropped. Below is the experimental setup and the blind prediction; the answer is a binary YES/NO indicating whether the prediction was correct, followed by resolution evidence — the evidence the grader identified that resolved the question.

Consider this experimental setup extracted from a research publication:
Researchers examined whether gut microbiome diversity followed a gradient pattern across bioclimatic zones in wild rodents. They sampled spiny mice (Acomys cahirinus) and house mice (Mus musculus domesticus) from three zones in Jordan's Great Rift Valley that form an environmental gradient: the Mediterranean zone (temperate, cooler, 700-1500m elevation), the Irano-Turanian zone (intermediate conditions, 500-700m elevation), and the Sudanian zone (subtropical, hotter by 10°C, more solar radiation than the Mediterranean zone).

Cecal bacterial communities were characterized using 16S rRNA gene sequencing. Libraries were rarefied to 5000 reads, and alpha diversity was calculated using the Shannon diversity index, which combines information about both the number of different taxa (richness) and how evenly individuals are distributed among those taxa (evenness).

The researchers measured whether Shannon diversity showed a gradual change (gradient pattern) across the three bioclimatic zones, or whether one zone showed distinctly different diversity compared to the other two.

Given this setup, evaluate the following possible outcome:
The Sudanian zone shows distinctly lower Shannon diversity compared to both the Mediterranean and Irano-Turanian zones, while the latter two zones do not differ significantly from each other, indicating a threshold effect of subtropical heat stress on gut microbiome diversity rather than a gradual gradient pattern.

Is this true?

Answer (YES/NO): YES